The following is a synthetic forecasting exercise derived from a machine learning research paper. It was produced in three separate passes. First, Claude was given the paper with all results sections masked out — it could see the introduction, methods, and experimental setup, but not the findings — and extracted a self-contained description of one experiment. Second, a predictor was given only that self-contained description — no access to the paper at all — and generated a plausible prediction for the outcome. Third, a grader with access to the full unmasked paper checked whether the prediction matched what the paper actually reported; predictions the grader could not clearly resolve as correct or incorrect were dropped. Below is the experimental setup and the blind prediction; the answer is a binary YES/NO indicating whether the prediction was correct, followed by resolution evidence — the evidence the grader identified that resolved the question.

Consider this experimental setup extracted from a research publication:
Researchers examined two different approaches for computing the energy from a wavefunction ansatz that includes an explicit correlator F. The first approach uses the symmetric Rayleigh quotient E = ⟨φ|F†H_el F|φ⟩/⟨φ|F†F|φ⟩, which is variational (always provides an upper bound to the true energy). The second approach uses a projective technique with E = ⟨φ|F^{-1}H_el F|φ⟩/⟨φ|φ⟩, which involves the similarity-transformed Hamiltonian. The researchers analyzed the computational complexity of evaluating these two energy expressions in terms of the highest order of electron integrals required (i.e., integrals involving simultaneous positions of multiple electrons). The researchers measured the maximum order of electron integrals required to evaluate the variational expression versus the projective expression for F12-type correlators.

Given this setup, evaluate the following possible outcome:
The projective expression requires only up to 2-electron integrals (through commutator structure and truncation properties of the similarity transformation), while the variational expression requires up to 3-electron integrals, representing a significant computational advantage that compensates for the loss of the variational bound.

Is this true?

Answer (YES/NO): NO